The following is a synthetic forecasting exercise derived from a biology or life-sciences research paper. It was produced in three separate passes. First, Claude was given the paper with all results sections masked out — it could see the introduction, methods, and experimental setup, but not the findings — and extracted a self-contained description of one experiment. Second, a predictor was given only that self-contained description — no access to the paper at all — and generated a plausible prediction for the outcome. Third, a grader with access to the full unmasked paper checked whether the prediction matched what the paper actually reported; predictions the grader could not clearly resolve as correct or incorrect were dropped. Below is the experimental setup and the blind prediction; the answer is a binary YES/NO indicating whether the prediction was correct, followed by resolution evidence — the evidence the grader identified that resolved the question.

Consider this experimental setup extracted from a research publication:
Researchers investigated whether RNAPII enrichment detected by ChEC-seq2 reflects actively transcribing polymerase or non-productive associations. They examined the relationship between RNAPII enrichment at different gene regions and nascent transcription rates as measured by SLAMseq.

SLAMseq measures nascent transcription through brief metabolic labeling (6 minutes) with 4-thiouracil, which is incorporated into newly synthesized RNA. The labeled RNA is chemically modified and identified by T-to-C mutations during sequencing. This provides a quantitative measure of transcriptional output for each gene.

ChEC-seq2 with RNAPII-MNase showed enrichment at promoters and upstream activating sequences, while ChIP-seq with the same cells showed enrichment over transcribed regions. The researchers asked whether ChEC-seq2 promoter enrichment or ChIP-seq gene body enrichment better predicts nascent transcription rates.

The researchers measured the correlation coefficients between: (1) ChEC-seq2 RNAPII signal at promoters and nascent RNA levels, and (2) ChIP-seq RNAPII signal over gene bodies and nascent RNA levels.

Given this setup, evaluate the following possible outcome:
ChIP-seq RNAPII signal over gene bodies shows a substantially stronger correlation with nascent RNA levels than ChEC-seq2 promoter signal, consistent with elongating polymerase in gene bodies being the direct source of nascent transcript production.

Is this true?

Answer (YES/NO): NO